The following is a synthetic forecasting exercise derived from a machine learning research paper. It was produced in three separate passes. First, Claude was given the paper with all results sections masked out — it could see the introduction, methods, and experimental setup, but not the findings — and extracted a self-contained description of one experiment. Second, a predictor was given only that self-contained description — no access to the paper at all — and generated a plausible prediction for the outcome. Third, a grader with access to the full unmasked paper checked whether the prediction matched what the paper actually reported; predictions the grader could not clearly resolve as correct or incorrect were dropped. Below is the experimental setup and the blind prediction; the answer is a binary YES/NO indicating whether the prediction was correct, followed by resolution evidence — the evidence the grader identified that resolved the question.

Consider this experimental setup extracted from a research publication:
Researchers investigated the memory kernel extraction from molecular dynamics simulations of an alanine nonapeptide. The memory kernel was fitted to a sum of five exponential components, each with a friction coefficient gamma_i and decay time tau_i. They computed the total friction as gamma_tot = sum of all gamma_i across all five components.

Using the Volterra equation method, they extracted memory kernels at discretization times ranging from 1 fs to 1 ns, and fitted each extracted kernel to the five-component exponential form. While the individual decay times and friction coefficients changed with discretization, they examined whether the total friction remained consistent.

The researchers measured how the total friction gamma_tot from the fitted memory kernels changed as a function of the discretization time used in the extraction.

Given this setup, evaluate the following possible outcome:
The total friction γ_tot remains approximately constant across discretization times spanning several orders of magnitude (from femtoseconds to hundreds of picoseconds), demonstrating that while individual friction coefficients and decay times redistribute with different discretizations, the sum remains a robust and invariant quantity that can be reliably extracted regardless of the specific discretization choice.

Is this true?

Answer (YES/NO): NO